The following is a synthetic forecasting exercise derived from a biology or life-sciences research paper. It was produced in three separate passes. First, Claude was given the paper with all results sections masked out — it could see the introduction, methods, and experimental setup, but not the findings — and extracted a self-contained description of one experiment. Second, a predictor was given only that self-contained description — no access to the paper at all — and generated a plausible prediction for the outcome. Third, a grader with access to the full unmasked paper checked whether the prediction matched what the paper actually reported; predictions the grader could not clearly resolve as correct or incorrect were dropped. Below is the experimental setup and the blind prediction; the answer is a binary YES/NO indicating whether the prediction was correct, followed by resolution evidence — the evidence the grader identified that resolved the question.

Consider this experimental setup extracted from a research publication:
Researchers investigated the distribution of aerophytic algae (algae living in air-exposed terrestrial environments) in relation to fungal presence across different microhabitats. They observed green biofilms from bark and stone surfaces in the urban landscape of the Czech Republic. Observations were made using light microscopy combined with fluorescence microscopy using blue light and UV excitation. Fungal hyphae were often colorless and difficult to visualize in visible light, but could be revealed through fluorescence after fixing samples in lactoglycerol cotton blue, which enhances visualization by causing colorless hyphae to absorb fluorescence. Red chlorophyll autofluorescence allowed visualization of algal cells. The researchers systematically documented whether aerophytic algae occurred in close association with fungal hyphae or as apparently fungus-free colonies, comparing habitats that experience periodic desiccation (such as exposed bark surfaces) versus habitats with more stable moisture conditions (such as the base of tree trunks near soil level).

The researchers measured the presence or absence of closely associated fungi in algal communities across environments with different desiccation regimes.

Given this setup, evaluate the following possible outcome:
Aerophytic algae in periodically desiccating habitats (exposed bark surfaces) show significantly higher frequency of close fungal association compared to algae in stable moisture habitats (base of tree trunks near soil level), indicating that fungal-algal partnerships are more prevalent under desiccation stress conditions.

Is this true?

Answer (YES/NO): YES